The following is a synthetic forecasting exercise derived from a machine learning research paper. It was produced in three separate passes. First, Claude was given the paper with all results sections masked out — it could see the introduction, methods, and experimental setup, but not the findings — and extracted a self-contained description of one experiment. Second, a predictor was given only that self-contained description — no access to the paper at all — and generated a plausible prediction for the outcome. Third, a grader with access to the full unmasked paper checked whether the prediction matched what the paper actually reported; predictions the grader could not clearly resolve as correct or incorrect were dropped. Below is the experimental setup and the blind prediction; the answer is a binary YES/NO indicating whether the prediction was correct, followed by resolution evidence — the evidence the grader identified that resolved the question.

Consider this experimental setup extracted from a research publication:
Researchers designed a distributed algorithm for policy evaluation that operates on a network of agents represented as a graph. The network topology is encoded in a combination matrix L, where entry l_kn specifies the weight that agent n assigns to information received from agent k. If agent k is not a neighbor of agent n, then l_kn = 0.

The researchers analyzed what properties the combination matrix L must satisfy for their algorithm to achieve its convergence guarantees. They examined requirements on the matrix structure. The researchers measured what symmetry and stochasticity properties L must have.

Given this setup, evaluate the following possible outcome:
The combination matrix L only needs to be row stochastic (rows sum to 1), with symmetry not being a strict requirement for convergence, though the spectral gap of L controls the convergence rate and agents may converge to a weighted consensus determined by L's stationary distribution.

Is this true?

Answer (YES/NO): NO